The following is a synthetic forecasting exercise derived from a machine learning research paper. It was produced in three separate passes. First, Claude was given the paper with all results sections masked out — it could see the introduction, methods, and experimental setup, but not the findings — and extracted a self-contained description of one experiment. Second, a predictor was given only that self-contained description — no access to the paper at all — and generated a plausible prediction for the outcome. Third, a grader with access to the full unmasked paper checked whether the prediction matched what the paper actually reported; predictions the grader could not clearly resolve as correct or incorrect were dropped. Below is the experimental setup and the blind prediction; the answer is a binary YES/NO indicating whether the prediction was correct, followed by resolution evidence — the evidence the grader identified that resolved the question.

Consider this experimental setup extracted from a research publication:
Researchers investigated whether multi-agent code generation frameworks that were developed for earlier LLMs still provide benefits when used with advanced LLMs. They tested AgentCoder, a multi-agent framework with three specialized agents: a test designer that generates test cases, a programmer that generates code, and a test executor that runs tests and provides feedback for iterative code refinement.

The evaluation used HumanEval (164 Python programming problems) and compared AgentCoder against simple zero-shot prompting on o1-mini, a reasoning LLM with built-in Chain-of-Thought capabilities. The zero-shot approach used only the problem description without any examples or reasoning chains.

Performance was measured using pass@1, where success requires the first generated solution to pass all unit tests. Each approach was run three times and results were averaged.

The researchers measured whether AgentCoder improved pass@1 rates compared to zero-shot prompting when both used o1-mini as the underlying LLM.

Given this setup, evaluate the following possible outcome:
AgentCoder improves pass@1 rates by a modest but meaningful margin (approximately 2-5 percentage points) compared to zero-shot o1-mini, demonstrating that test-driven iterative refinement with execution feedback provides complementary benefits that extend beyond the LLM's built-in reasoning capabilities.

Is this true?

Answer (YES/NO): NO